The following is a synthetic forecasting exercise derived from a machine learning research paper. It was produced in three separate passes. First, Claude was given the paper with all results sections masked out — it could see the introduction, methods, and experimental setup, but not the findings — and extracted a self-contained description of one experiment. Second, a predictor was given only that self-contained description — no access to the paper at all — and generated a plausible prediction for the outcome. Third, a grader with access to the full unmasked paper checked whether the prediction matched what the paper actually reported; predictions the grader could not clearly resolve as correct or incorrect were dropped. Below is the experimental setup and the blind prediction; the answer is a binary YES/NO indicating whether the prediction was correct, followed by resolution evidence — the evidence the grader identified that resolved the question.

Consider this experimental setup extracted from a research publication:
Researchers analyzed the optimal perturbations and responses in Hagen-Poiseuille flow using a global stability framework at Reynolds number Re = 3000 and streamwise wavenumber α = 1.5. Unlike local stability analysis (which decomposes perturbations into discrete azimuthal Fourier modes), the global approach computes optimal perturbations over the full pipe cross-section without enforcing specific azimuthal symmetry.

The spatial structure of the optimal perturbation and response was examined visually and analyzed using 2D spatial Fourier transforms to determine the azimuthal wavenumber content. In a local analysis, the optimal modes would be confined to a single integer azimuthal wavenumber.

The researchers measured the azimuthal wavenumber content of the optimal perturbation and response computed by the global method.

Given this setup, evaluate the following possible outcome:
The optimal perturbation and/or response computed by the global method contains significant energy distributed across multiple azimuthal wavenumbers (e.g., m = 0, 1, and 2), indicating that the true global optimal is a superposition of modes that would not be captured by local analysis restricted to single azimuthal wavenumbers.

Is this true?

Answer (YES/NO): YES